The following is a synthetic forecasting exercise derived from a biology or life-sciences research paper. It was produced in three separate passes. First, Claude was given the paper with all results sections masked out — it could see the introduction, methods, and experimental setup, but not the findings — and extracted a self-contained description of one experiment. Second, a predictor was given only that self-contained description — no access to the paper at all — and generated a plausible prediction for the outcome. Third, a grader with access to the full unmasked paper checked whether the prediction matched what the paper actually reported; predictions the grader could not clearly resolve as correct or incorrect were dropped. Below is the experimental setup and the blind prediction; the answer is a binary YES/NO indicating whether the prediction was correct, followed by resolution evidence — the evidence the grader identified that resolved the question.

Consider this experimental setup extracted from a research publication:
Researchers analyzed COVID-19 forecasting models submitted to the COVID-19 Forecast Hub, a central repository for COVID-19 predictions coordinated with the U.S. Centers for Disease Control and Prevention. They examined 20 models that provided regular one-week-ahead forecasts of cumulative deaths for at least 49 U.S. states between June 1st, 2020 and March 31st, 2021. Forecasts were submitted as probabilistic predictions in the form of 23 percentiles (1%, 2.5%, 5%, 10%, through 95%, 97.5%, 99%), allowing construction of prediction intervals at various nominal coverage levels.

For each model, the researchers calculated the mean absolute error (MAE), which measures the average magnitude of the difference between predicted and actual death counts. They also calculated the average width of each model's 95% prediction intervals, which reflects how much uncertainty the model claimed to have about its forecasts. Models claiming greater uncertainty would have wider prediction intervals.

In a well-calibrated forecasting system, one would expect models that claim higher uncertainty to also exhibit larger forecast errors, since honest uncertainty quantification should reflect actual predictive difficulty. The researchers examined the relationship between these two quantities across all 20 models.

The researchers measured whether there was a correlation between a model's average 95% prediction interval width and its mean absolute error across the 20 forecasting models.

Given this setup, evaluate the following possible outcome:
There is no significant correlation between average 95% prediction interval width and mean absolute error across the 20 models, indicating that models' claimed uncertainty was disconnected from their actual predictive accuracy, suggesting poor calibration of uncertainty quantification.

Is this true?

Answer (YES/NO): YES